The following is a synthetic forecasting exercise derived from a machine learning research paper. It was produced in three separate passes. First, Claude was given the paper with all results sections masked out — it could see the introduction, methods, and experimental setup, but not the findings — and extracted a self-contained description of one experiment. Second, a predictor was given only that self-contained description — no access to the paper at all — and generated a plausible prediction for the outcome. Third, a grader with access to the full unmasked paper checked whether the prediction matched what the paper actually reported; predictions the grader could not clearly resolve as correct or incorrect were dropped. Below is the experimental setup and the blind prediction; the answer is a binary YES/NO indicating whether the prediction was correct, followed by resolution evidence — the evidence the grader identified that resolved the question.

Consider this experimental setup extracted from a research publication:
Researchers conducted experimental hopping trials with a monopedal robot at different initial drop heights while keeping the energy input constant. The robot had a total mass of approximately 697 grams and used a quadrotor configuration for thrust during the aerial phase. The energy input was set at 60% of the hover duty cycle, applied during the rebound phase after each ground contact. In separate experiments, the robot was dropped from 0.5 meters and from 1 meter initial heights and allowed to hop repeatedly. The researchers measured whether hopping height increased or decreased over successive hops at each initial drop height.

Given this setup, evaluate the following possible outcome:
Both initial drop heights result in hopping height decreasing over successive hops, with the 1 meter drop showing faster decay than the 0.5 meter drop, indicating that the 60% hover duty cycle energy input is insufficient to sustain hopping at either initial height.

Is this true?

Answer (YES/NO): NO